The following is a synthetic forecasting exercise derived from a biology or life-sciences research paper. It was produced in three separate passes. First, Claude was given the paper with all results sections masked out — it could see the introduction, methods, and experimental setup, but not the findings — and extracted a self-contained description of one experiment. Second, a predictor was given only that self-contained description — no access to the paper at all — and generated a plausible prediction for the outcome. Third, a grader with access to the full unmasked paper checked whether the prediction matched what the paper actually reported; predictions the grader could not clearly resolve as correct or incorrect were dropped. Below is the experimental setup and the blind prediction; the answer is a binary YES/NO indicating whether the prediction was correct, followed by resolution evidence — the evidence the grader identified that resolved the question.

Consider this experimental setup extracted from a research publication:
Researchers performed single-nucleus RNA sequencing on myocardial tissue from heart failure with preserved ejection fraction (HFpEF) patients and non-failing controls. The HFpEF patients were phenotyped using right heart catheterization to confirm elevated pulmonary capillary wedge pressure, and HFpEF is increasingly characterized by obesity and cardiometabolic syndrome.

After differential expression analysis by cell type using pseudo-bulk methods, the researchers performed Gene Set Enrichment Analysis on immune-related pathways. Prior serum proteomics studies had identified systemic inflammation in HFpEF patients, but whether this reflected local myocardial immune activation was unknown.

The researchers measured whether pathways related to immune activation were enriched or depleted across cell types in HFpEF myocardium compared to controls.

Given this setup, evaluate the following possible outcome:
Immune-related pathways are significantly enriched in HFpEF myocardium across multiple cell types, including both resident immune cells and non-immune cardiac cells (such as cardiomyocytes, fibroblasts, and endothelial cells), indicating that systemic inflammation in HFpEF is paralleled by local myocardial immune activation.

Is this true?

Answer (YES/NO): NO